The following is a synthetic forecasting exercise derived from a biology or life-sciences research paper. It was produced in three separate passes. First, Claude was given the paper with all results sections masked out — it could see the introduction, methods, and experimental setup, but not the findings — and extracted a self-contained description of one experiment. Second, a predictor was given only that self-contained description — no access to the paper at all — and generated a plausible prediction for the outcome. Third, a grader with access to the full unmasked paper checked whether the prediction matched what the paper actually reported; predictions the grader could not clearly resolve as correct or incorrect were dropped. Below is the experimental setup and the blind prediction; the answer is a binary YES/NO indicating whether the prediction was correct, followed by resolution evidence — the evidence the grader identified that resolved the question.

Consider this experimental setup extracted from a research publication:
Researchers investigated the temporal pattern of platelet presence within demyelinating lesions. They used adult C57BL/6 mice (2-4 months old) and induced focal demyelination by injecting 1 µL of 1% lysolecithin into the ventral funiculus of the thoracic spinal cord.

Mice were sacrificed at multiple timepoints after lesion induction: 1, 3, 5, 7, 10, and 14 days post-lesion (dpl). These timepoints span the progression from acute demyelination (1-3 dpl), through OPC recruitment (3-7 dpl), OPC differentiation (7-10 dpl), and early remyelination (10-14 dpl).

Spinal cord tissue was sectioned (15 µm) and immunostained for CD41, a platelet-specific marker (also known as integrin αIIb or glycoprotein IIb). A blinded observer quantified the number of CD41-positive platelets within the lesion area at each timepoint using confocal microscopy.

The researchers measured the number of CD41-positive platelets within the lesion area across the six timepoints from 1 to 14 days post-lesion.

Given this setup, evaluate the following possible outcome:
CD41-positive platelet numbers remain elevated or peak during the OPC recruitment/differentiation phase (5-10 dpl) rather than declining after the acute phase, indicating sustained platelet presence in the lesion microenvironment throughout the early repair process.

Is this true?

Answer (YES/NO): NO